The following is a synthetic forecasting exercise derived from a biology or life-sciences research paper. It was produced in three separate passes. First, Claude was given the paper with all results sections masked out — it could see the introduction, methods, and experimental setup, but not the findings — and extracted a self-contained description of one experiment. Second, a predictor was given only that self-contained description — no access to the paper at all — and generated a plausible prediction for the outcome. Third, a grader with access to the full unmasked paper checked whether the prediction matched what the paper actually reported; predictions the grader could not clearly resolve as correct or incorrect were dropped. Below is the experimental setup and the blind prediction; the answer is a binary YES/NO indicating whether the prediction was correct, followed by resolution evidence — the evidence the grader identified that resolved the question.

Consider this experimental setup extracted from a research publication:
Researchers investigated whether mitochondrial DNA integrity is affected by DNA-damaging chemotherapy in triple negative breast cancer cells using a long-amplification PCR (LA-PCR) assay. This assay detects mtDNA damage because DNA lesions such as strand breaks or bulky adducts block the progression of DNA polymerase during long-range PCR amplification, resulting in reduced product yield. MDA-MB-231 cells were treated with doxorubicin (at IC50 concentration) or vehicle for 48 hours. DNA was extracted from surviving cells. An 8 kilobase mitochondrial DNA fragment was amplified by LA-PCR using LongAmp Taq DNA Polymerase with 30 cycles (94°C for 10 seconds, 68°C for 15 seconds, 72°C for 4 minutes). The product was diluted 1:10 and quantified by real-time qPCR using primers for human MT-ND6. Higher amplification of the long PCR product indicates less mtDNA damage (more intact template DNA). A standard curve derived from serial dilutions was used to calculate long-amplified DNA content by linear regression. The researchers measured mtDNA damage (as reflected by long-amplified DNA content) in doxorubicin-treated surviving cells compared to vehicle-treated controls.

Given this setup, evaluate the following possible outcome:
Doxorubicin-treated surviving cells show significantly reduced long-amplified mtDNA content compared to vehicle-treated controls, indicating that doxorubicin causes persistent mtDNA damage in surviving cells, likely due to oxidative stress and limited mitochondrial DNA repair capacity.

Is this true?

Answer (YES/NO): NO